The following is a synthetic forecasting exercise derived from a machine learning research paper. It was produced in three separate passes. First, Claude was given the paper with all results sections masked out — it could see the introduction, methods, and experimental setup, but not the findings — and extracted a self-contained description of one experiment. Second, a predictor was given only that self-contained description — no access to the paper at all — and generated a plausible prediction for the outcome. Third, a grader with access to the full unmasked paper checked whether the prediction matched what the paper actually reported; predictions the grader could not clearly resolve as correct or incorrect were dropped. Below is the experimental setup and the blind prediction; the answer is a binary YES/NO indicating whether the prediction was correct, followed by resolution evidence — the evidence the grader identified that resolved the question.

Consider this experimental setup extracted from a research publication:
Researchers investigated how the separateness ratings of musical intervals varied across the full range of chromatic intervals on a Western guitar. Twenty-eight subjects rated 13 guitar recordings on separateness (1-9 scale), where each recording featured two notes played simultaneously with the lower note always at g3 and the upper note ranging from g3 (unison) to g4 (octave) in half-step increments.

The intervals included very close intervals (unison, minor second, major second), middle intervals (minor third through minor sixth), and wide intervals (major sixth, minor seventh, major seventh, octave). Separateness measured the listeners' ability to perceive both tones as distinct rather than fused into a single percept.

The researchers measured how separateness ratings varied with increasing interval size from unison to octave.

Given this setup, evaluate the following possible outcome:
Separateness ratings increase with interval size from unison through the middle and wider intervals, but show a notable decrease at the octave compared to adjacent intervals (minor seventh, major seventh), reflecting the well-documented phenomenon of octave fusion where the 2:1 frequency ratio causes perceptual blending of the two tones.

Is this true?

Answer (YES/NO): YES